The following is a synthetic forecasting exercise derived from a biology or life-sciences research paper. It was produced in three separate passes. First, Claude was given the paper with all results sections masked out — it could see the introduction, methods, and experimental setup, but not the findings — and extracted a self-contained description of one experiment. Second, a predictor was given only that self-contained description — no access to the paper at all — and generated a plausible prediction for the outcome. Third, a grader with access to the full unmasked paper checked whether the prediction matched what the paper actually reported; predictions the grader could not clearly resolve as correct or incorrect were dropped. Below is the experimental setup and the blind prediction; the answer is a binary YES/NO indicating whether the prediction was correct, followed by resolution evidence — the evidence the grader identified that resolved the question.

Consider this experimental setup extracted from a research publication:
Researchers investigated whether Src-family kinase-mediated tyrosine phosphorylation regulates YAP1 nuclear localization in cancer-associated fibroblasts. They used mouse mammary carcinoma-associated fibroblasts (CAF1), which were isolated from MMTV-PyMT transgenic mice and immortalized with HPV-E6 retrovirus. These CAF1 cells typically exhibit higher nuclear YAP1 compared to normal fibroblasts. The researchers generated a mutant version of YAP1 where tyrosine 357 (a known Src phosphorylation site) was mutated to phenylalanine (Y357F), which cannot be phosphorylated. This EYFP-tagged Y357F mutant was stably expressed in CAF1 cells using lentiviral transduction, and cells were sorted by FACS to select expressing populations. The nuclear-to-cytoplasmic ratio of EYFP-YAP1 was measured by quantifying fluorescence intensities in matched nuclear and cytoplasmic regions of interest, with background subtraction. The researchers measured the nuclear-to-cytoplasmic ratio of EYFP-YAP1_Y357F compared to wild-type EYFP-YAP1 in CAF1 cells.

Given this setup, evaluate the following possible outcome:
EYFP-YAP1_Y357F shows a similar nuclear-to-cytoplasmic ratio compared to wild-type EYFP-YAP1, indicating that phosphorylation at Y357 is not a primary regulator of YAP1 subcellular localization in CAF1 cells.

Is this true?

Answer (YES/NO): YES